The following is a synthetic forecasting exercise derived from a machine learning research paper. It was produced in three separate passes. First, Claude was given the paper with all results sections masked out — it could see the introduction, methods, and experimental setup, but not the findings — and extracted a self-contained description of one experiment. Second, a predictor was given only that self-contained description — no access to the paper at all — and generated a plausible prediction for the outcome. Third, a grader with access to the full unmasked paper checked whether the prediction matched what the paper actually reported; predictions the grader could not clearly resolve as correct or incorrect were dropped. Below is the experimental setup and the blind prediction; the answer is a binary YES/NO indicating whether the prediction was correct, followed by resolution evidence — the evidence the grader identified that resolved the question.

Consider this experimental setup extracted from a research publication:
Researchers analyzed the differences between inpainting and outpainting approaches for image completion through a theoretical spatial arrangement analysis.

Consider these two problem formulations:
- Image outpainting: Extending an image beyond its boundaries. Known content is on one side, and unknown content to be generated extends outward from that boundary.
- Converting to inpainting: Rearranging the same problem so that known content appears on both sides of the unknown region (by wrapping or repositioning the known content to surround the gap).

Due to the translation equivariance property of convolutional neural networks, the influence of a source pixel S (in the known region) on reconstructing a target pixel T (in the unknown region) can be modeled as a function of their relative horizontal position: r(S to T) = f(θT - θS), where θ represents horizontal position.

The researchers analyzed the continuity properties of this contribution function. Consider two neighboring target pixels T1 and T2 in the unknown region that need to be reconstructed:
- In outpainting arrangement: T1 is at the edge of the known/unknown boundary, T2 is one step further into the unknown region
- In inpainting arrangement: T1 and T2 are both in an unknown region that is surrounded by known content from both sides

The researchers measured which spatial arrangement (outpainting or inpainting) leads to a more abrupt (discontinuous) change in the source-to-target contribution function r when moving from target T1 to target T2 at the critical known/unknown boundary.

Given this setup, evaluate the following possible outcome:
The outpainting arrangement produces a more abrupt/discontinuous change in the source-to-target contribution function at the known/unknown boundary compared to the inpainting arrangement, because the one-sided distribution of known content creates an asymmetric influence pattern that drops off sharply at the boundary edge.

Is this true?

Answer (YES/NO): YES